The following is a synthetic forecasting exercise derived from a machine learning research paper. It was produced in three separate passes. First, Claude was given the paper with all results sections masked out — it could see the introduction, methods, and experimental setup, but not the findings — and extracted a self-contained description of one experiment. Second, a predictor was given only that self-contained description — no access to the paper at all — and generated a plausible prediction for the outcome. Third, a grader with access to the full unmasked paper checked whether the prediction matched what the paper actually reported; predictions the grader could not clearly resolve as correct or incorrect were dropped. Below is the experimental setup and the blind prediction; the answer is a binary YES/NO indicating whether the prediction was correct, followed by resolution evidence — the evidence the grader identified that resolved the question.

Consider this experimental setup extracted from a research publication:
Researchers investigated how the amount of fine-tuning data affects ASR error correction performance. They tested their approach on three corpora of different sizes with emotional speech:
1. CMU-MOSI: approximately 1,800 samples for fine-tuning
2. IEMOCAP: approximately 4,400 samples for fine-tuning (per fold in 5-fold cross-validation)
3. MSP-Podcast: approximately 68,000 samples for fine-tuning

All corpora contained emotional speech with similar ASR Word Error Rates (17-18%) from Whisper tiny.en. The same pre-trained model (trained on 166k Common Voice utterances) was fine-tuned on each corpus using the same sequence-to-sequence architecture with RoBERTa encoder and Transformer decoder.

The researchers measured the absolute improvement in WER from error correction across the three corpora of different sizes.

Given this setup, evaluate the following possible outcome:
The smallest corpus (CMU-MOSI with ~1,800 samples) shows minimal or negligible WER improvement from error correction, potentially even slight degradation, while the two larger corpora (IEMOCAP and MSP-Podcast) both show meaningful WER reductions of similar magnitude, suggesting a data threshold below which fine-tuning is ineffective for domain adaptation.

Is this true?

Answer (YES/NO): NO